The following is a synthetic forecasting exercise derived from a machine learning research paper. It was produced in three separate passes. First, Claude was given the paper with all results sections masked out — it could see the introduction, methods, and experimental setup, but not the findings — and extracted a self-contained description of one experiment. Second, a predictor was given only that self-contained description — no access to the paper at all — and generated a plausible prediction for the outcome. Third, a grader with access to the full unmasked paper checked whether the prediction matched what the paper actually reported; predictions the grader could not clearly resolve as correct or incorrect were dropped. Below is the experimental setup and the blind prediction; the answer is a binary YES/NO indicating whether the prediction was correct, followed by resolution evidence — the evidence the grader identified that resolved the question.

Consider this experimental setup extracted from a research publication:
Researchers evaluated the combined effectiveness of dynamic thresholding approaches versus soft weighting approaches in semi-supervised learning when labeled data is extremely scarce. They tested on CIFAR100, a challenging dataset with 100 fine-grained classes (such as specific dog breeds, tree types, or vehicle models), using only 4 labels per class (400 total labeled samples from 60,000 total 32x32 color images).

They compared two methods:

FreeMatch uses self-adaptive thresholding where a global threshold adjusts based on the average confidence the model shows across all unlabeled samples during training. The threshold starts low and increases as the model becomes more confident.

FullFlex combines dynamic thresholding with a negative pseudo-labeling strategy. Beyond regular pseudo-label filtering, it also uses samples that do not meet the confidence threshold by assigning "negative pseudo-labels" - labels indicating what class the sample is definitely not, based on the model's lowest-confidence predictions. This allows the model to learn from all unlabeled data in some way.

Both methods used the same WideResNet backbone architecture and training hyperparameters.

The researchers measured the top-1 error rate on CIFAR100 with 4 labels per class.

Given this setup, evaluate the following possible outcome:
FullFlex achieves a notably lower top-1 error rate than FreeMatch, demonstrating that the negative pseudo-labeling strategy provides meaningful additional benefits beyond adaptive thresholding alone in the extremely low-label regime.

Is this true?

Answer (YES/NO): NO